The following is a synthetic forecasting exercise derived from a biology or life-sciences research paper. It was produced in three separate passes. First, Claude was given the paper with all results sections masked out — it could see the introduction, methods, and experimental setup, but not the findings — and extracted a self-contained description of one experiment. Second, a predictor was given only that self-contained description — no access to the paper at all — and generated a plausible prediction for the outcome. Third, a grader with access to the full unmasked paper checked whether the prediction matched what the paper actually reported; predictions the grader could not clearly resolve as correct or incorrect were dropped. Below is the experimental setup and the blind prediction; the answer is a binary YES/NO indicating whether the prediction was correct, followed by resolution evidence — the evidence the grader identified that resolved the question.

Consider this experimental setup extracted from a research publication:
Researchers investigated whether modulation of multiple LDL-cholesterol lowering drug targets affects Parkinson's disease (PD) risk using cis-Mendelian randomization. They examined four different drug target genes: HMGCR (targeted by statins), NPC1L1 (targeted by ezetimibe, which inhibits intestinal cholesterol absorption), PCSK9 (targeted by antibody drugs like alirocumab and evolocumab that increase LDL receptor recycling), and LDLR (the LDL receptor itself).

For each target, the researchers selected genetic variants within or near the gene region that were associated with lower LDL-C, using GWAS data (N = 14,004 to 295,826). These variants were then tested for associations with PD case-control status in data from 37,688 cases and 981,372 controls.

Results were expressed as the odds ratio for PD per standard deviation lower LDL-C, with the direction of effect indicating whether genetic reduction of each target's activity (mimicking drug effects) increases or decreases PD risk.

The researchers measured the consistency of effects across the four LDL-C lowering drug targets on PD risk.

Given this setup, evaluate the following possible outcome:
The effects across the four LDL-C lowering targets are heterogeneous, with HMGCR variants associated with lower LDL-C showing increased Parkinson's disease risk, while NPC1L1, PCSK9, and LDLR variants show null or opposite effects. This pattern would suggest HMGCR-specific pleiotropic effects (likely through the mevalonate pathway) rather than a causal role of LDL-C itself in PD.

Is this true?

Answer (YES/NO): NO